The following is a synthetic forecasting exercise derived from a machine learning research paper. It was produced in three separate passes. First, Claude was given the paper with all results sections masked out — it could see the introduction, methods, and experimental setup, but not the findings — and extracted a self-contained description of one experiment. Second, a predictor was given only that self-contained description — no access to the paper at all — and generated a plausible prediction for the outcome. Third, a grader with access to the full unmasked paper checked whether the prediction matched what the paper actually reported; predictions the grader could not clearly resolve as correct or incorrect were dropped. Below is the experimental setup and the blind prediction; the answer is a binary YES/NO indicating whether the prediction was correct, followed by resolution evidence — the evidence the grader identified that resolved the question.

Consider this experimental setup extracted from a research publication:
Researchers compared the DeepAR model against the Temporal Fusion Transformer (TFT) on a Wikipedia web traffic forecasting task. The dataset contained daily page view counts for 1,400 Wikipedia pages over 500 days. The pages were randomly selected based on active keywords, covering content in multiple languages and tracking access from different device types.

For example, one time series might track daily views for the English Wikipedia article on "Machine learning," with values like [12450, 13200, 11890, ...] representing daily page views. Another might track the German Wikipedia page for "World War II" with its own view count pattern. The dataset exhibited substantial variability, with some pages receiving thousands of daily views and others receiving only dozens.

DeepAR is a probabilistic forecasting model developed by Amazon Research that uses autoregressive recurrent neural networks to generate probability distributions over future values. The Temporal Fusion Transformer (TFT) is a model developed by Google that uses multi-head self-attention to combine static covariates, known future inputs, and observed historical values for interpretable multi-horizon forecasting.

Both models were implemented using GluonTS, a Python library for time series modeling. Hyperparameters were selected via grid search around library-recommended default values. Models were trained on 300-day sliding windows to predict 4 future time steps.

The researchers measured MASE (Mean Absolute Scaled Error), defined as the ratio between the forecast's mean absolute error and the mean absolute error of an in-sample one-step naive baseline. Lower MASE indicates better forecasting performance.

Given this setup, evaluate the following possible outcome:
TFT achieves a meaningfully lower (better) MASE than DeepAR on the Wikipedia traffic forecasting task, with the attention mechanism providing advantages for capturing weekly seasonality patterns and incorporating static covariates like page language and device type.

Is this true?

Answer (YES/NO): NO